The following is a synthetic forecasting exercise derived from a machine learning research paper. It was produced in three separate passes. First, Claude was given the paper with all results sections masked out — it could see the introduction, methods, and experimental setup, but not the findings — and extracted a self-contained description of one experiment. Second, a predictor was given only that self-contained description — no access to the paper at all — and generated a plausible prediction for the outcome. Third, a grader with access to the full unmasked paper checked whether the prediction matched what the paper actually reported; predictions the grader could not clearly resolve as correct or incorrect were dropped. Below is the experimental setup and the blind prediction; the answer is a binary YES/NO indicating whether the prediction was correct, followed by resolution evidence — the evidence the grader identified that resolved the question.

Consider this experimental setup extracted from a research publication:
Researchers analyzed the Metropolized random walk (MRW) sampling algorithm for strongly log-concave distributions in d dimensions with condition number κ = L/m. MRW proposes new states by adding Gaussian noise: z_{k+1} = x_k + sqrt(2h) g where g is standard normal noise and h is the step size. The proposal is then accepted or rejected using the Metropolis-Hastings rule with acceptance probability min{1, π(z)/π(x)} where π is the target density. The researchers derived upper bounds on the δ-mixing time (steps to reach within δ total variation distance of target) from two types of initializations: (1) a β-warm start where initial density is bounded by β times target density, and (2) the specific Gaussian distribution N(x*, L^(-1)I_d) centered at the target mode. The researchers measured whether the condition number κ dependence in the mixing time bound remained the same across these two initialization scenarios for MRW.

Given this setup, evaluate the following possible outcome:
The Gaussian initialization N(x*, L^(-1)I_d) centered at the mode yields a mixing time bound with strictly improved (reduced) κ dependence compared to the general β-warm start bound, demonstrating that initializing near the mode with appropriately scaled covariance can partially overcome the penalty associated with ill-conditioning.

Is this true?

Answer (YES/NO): NO